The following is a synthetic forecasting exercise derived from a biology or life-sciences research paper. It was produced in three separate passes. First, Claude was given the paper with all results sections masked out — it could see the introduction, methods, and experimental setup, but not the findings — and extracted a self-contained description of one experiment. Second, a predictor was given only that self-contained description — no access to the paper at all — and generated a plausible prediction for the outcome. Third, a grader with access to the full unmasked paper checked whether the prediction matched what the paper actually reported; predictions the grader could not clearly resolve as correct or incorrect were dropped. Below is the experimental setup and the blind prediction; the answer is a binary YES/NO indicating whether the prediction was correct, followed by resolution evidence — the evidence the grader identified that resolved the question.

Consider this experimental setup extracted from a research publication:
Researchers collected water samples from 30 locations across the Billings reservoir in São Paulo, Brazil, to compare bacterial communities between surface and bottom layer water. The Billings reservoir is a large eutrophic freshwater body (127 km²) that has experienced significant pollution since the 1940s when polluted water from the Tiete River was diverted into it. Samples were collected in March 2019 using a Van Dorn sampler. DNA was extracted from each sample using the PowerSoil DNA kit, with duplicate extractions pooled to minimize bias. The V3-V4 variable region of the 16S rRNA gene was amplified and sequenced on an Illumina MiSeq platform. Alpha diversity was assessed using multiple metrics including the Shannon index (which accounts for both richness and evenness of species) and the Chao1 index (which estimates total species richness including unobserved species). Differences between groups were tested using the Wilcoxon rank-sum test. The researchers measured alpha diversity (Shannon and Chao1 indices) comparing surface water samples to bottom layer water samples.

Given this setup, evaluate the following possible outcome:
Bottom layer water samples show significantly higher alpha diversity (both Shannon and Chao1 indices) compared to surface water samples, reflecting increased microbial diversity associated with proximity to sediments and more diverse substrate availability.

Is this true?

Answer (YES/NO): NO